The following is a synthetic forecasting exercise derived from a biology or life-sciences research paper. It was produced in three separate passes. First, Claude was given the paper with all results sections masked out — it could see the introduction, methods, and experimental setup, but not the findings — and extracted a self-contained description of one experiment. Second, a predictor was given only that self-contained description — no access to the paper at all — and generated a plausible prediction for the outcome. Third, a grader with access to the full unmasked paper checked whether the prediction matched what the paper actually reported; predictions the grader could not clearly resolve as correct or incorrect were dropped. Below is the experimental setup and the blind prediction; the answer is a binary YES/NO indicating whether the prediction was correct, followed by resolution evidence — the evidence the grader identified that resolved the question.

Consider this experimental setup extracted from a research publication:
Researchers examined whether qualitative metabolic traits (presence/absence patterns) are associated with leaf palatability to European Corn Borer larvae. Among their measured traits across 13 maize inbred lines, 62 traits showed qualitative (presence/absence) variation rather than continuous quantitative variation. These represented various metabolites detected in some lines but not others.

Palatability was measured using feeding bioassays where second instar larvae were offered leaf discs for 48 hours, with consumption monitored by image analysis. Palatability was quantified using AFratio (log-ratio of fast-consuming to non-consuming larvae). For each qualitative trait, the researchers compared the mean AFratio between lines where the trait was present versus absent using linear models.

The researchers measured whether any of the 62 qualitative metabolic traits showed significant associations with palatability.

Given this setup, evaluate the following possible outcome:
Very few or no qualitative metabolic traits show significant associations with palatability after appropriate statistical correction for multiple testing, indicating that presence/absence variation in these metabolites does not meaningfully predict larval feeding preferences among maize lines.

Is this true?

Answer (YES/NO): NO